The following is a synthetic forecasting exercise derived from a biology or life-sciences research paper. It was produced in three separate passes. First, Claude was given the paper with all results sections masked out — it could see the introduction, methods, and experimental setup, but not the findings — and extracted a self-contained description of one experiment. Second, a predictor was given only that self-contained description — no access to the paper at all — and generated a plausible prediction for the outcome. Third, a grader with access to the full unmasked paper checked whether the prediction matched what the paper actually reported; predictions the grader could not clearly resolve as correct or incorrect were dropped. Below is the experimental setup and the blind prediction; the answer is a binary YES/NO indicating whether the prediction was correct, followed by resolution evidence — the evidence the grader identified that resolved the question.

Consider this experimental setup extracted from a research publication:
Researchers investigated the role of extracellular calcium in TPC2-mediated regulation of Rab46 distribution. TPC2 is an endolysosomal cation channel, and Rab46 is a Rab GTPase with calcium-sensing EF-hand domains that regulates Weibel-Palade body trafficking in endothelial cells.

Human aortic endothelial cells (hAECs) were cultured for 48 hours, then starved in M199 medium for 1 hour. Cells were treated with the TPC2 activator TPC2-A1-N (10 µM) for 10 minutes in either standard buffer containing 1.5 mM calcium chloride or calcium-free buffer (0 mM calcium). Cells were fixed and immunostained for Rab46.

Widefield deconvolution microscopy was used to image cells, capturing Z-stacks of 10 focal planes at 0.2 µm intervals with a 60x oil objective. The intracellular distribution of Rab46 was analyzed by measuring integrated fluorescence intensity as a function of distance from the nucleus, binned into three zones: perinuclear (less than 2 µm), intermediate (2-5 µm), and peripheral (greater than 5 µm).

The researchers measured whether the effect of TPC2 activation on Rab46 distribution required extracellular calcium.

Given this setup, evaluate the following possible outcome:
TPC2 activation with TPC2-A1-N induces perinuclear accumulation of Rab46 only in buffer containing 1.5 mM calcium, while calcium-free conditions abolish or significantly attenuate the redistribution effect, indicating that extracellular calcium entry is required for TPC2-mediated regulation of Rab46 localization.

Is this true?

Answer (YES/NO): NO